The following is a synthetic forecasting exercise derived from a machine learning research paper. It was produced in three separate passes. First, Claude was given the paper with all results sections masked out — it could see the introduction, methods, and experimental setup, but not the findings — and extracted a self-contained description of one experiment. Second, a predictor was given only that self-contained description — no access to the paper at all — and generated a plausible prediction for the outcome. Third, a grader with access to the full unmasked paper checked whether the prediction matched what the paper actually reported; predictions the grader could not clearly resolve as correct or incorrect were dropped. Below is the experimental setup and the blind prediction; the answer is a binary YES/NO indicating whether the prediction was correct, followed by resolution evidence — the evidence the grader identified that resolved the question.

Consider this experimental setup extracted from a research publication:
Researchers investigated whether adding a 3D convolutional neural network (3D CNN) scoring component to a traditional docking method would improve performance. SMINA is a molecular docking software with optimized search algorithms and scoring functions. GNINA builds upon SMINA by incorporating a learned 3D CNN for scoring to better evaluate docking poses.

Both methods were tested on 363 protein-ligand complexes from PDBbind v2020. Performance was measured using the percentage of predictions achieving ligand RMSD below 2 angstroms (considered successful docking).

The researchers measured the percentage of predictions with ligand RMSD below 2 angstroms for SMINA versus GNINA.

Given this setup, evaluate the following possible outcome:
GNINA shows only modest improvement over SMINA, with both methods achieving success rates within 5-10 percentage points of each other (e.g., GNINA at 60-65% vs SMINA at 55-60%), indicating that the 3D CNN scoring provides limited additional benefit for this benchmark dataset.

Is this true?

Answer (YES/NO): NO